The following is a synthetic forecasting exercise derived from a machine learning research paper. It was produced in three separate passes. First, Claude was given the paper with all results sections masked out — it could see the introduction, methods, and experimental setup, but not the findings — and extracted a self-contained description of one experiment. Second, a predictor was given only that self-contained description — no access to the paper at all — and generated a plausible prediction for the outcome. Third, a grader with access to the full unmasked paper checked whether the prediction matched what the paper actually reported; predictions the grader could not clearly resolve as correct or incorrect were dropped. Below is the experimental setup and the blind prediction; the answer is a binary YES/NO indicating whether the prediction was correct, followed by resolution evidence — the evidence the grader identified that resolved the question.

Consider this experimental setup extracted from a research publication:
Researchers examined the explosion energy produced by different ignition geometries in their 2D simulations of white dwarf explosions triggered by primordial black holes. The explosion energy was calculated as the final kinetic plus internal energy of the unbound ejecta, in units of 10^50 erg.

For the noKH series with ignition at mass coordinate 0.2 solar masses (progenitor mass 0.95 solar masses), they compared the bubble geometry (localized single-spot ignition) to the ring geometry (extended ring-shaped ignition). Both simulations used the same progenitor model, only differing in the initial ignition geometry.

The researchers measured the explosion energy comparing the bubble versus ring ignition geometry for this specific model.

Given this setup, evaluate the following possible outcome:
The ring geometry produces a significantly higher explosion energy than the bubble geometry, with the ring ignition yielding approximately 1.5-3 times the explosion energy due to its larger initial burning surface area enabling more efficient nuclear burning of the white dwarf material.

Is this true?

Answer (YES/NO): NO